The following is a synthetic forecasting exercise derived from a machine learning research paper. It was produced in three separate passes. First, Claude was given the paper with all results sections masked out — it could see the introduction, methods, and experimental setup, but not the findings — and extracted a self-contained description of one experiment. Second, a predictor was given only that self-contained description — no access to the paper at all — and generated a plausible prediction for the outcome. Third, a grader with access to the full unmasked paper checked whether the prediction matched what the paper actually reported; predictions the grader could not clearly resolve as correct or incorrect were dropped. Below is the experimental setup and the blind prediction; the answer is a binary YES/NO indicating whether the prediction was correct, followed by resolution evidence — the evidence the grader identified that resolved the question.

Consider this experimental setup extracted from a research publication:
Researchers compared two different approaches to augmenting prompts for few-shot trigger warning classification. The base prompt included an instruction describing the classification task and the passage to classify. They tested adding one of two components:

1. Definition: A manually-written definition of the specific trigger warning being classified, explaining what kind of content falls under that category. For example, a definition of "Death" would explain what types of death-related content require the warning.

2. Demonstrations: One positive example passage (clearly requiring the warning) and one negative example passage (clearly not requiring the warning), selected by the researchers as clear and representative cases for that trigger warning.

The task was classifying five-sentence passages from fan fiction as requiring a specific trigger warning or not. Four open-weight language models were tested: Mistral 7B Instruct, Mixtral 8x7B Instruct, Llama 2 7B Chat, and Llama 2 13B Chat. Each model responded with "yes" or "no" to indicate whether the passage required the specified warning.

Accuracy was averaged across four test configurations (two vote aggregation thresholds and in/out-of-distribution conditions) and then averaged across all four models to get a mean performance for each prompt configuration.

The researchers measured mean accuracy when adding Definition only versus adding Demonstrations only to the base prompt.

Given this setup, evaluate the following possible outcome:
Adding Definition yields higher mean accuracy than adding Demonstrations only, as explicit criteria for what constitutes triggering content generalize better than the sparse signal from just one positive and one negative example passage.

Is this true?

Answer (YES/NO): NO